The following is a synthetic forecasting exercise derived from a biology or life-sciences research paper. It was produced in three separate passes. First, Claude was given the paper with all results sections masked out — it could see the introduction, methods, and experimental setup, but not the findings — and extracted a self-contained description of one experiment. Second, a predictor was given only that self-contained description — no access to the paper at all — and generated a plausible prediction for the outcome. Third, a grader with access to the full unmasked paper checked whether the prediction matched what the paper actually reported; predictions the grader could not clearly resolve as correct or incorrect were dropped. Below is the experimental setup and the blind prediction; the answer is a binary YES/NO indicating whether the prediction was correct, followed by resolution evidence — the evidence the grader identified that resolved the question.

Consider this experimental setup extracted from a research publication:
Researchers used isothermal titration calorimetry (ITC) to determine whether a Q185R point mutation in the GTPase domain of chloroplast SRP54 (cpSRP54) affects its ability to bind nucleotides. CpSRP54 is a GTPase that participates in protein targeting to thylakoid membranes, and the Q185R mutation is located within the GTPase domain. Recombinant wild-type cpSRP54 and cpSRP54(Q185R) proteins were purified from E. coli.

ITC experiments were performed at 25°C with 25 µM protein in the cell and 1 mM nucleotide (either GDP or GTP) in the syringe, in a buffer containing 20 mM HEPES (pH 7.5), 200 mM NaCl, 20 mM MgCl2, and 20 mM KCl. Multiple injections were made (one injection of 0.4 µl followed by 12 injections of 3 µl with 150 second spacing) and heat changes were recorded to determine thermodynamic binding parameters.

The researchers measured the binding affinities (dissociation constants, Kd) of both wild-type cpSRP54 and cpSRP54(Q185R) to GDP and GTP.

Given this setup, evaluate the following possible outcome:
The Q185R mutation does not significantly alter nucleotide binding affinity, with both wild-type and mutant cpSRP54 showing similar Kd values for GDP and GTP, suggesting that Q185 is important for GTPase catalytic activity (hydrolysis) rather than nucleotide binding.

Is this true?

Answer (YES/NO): NO